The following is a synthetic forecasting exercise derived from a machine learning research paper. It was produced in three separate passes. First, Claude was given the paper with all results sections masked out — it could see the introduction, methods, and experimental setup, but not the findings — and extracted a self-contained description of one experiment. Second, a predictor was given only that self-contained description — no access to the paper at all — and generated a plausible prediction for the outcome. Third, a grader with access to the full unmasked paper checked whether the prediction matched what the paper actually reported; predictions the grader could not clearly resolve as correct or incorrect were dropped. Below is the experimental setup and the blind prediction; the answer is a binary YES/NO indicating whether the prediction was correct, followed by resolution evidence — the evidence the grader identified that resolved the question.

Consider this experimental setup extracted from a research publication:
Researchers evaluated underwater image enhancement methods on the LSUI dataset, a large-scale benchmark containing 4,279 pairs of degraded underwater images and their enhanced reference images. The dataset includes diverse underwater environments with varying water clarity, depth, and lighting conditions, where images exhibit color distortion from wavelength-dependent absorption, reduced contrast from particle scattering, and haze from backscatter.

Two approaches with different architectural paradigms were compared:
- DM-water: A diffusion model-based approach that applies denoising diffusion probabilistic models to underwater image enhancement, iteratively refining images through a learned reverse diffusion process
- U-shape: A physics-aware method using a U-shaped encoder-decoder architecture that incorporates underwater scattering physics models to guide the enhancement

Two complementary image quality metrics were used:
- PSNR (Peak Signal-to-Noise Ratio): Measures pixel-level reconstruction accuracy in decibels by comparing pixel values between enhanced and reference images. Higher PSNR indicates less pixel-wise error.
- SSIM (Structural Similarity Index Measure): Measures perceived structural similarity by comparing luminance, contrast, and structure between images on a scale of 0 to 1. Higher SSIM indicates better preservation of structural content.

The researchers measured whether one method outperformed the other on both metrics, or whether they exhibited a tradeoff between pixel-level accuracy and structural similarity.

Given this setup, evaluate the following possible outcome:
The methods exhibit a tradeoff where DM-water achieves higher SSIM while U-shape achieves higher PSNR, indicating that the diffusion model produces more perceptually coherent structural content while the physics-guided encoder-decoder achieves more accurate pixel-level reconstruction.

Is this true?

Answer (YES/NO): NO